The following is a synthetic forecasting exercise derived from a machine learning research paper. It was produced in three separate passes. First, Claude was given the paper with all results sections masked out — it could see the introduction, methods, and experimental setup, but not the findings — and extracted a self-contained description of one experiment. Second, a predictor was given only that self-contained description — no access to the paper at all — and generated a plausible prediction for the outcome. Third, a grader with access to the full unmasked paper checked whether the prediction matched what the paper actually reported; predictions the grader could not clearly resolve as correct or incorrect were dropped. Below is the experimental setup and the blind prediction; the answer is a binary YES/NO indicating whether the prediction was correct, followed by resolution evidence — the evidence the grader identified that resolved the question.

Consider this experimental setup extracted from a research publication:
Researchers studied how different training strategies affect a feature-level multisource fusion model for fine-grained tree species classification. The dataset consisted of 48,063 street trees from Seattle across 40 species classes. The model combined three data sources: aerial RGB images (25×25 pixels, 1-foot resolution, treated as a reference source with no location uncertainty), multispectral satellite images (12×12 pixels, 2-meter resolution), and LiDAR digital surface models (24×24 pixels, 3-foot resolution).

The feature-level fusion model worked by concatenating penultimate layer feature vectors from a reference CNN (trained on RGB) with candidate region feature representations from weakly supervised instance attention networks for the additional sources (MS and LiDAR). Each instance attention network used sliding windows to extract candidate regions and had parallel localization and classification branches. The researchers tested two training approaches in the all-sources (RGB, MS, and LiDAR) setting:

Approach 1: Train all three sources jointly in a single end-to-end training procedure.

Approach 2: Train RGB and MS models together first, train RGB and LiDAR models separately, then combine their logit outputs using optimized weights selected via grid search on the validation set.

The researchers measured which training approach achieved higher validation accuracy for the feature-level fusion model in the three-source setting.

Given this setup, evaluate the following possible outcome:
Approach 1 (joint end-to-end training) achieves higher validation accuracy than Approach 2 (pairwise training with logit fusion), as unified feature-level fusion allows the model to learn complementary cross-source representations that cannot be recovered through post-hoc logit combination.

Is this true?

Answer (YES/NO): NO